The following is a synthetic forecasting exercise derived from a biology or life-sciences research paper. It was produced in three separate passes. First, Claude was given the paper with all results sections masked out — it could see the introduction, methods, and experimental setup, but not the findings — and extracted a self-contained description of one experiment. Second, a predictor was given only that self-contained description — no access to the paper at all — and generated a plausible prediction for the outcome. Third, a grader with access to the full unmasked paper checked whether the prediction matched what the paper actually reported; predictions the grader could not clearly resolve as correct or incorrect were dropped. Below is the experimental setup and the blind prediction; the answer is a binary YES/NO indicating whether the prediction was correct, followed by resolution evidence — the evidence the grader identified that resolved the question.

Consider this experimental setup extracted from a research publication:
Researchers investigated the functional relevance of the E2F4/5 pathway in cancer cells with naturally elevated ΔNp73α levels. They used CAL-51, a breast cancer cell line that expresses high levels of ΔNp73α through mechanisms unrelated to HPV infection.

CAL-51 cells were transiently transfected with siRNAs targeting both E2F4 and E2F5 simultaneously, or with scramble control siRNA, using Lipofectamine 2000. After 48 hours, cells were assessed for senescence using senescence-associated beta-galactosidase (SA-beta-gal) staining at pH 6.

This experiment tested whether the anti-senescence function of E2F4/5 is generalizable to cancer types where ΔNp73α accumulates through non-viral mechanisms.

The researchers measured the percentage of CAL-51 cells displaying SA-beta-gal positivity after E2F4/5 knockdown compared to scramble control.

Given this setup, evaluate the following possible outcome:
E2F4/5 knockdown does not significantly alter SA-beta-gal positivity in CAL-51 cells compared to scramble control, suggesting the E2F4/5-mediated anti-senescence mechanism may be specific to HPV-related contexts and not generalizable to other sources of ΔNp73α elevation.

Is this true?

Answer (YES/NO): NO